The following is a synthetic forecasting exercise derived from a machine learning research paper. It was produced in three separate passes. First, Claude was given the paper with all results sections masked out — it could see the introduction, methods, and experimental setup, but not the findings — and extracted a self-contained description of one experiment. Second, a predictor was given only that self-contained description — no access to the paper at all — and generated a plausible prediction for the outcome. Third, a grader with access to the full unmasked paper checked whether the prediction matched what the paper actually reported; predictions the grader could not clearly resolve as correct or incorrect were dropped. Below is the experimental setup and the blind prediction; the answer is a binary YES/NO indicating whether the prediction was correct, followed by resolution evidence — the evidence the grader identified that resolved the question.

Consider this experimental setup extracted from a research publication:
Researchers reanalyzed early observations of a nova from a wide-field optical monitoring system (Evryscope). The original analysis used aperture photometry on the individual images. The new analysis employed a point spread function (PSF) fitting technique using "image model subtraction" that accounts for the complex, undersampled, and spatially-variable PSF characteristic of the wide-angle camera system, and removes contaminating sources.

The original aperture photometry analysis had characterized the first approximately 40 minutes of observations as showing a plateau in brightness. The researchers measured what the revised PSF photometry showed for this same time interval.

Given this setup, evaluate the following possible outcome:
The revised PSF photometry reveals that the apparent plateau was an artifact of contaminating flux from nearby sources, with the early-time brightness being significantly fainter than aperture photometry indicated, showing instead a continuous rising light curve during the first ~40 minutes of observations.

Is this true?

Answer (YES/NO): YES